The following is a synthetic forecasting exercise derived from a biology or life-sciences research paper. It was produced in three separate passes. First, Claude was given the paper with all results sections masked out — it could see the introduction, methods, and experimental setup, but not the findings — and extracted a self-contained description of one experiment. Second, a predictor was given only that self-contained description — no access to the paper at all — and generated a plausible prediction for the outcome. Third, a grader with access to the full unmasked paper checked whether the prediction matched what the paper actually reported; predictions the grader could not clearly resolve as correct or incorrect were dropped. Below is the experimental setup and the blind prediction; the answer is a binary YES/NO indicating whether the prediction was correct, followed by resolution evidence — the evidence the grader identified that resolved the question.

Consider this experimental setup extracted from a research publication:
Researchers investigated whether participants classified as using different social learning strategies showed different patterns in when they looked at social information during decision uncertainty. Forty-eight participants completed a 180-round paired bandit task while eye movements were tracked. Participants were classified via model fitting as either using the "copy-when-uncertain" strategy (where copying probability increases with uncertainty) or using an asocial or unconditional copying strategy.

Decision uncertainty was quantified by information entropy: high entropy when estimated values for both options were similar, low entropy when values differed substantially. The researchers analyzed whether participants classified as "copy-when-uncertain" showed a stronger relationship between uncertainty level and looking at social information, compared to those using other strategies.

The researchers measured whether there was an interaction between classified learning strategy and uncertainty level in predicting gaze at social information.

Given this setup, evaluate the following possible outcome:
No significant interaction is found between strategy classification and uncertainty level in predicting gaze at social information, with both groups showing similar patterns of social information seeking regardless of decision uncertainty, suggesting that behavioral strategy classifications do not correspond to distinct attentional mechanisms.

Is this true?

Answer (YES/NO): NO